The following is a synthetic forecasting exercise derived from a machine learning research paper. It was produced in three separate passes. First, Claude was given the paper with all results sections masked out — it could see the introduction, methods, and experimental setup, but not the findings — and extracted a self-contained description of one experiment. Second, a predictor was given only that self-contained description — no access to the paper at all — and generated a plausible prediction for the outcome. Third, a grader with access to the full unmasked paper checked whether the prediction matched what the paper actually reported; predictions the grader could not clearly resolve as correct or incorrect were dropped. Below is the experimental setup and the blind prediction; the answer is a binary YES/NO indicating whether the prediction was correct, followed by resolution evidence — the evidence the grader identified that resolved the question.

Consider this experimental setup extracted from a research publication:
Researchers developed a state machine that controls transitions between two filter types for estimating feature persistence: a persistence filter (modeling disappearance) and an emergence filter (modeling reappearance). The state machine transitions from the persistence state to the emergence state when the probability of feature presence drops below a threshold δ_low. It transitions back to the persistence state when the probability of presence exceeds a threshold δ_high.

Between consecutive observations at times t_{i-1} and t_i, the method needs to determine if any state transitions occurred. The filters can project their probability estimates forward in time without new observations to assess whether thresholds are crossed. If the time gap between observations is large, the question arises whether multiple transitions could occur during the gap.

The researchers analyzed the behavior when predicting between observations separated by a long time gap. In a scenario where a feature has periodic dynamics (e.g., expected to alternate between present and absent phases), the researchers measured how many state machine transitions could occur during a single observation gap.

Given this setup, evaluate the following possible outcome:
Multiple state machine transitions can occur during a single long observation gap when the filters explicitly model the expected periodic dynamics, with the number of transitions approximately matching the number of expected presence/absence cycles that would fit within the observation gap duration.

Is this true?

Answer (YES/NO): NO